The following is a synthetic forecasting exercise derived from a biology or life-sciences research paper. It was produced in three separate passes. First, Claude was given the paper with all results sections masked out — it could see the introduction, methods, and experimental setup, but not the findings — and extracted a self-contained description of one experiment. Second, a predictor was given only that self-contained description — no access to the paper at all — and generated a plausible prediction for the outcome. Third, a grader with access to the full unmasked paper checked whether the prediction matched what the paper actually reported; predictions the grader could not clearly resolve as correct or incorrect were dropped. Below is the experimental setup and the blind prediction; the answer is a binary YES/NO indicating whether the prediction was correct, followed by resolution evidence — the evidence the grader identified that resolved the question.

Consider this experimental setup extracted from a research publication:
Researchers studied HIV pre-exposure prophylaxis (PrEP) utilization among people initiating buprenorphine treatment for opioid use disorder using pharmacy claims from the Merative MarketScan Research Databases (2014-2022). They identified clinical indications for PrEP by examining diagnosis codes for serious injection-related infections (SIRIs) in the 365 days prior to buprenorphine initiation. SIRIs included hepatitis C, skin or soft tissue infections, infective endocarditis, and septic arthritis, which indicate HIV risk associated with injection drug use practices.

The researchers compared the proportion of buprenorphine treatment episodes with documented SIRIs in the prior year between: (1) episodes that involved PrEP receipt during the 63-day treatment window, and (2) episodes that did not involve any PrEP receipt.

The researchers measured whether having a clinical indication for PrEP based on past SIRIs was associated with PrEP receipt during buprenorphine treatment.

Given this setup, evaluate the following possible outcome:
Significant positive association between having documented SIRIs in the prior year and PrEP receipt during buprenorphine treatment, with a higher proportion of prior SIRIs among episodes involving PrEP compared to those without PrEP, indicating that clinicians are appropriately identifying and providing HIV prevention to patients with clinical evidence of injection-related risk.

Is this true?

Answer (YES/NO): NO